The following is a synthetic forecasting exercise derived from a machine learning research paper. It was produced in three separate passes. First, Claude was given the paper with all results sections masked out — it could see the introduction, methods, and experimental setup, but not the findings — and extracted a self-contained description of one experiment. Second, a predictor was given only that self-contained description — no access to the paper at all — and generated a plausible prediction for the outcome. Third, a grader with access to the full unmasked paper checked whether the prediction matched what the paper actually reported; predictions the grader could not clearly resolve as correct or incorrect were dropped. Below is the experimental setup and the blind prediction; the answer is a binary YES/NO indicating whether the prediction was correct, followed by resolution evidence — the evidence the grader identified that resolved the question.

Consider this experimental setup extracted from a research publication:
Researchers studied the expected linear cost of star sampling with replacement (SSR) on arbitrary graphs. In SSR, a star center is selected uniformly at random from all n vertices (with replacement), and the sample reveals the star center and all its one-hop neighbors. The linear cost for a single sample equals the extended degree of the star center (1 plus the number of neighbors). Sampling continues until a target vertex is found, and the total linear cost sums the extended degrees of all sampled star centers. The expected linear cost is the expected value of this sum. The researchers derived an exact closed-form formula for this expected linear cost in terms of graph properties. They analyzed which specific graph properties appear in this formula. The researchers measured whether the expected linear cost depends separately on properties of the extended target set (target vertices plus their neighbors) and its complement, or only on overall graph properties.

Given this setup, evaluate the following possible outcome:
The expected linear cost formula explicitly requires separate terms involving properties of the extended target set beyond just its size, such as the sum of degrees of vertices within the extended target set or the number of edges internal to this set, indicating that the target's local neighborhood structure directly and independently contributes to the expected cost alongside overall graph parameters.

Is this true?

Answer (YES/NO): YES